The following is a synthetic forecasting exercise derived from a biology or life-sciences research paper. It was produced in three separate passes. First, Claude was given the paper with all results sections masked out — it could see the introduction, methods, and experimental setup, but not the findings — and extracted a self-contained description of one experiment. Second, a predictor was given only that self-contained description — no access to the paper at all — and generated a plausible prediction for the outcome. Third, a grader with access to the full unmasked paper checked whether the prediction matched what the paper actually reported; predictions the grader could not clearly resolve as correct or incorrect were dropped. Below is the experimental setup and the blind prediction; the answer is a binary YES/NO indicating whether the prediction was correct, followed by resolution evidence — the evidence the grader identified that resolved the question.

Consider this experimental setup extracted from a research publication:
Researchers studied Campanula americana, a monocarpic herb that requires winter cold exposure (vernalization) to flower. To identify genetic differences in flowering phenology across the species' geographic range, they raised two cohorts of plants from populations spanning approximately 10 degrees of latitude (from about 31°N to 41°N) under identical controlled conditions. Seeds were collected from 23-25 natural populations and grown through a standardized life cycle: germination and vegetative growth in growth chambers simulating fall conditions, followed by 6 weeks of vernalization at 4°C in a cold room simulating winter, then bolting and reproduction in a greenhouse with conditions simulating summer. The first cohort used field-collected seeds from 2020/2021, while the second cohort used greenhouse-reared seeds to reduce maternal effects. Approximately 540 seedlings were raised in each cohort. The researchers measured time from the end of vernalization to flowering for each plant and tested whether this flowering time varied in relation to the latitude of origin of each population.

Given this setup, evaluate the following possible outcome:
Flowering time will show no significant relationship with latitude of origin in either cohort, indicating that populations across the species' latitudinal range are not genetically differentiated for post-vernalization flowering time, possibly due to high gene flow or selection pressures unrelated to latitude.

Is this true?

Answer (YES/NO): NO